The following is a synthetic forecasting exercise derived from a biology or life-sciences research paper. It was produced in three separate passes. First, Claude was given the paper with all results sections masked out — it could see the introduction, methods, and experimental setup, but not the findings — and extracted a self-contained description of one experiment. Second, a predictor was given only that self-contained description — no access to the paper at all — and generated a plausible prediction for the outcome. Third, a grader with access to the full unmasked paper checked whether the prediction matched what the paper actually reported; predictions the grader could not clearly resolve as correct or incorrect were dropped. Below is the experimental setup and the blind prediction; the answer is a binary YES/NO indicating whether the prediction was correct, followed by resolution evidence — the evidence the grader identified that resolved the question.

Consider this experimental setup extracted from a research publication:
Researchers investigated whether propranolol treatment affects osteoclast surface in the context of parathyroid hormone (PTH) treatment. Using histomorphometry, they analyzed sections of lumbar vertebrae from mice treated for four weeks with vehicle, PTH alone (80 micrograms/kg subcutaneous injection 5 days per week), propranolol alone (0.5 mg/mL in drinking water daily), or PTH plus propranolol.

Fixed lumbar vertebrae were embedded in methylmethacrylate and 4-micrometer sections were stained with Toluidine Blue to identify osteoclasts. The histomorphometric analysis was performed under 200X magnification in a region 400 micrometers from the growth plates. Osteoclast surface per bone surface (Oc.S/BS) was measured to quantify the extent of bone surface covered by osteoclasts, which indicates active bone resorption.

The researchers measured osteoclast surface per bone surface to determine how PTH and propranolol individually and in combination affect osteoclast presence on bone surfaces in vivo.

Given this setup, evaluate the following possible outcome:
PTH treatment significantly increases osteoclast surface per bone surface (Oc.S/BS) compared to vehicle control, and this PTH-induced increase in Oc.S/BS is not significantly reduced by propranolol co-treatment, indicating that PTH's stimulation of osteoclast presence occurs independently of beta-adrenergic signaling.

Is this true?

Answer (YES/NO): NO